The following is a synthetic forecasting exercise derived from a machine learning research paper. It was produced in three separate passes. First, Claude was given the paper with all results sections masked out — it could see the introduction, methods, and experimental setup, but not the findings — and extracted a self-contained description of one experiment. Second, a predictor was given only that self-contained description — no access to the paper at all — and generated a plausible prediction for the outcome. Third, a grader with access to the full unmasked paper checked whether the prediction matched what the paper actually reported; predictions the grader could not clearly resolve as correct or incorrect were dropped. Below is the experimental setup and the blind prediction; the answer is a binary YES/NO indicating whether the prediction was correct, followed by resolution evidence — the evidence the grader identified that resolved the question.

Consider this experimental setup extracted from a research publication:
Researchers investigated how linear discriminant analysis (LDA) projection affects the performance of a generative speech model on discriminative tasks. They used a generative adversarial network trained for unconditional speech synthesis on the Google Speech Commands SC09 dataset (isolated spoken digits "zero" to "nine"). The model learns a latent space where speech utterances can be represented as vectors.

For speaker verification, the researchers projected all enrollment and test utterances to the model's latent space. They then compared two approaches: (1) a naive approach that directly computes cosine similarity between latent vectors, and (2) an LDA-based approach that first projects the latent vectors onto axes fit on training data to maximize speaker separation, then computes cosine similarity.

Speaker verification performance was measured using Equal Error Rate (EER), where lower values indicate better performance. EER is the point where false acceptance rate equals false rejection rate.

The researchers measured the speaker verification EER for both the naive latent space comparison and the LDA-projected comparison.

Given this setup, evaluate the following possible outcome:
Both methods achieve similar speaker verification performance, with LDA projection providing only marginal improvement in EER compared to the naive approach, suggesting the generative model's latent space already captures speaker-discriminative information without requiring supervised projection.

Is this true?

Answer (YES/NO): NO